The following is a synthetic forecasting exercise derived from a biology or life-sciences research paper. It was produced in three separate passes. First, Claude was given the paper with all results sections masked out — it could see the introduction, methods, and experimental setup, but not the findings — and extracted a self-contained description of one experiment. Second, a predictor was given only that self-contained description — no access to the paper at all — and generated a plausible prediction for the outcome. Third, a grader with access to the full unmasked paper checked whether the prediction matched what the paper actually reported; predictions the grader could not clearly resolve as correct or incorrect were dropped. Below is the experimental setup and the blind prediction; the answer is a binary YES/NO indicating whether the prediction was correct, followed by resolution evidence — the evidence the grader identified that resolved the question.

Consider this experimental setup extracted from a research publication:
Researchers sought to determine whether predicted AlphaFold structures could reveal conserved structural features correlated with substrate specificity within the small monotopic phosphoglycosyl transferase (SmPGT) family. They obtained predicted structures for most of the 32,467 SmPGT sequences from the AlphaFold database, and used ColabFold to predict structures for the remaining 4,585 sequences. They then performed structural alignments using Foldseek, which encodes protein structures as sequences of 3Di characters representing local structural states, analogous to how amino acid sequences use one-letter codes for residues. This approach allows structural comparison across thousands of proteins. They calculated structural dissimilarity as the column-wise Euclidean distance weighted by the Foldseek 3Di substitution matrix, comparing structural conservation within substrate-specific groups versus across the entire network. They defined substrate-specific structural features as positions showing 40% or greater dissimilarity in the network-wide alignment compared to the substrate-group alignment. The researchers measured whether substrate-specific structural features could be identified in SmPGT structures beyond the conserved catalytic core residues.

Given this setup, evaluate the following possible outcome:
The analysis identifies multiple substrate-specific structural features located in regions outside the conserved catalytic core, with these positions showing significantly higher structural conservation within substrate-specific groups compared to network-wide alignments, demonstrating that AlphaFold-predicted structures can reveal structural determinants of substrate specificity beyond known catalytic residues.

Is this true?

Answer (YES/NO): YES